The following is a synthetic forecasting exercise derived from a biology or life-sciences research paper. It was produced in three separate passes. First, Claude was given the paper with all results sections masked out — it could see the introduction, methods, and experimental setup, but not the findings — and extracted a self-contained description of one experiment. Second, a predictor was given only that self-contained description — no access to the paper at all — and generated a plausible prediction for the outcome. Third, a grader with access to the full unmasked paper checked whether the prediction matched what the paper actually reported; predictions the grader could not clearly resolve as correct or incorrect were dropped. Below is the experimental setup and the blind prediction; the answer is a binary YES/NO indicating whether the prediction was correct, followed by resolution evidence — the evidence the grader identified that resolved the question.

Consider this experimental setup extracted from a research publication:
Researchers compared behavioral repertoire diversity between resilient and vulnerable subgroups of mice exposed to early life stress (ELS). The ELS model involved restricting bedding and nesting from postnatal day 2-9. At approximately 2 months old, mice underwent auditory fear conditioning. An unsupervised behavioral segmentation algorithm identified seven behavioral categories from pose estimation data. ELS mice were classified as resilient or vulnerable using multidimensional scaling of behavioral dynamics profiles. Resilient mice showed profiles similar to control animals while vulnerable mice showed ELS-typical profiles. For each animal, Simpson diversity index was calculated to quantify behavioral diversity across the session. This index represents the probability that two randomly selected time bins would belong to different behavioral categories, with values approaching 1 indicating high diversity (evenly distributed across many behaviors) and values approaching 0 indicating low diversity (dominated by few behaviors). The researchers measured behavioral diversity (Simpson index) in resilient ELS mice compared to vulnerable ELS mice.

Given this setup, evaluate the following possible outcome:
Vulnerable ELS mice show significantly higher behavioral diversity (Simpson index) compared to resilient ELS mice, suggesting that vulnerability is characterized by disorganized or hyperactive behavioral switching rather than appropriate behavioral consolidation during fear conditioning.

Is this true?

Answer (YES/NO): NO